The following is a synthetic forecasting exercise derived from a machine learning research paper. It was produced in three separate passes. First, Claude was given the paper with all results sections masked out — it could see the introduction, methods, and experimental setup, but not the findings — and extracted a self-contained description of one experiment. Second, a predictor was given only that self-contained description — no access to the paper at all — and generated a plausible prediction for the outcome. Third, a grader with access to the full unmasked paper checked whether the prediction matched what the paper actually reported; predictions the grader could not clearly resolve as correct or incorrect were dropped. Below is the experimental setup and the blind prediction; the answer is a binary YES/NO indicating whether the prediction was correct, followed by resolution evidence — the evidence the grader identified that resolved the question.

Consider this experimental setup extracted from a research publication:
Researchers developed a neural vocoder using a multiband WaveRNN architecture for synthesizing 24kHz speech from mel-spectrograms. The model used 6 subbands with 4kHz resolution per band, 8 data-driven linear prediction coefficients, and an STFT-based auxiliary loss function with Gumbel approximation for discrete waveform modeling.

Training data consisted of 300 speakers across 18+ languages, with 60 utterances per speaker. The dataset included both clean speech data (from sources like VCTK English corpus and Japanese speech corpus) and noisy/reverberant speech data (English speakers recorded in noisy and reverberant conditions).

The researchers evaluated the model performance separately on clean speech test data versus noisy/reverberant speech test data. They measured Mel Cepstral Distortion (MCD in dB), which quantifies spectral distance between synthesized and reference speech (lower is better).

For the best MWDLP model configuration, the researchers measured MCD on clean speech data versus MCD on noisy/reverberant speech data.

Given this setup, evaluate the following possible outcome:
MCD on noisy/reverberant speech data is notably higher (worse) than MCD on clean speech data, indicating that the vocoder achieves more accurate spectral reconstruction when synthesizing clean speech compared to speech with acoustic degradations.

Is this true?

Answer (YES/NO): NO